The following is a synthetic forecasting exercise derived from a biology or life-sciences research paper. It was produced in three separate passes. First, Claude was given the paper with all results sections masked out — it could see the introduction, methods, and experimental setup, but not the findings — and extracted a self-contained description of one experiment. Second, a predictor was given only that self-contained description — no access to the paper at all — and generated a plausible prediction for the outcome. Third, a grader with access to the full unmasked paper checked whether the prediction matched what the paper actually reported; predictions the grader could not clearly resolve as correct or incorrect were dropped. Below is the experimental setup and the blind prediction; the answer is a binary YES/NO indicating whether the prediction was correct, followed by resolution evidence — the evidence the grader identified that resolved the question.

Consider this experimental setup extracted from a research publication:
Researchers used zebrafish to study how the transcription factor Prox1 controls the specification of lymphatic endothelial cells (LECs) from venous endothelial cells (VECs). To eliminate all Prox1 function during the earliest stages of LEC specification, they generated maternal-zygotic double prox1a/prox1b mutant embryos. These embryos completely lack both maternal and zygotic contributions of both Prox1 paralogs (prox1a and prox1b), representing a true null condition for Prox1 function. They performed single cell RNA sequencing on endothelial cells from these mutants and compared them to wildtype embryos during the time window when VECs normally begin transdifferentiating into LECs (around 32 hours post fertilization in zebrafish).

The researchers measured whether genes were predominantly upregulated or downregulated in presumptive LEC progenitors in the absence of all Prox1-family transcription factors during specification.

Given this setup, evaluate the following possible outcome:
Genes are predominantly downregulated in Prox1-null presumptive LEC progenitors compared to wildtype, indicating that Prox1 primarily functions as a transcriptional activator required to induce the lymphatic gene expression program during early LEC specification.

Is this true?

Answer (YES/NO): NO